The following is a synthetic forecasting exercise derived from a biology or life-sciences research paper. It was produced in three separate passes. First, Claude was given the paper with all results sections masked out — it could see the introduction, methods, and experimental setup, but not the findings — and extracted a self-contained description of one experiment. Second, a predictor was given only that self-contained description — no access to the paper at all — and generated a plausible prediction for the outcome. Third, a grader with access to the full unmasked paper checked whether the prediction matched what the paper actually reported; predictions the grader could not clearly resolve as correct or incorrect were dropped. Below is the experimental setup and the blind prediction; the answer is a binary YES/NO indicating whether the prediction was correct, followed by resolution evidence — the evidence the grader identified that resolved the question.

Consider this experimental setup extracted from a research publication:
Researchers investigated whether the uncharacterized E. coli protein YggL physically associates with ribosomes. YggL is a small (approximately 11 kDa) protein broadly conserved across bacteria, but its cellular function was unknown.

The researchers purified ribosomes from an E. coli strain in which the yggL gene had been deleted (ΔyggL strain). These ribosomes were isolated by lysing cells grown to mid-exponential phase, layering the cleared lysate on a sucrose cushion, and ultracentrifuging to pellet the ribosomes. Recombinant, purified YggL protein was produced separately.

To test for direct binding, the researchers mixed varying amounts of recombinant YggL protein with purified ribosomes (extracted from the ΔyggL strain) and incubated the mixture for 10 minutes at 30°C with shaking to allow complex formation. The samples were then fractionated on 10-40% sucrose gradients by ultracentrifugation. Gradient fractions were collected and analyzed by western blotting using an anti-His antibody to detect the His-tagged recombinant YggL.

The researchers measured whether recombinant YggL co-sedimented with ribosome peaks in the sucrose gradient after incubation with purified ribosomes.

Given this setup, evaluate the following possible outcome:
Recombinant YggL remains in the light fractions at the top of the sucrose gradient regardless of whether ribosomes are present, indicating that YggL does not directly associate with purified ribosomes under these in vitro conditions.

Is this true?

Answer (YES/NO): NO